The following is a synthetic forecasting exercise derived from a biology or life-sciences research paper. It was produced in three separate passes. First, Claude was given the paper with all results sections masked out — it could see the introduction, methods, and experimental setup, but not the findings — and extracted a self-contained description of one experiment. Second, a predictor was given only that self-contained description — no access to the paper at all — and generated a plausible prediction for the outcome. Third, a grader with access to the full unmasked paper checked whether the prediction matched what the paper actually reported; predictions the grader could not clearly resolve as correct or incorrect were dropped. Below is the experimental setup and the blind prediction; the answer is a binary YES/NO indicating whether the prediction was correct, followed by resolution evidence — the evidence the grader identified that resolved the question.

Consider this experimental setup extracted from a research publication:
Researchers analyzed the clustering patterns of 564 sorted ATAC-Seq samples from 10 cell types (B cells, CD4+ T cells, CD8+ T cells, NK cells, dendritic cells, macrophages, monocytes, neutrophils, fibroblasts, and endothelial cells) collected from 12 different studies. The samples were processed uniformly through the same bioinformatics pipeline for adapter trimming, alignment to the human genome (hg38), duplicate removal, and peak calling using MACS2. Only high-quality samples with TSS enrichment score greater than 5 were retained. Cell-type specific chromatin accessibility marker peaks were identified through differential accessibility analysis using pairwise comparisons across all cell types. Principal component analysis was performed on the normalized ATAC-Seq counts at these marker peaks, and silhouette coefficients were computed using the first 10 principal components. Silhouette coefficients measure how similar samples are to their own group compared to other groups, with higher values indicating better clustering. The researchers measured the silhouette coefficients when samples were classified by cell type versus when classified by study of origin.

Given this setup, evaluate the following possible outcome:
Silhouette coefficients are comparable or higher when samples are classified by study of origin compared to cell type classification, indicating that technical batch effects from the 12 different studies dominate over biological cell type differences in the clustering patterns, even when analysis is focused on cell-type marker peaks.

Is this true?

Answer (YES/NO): NO